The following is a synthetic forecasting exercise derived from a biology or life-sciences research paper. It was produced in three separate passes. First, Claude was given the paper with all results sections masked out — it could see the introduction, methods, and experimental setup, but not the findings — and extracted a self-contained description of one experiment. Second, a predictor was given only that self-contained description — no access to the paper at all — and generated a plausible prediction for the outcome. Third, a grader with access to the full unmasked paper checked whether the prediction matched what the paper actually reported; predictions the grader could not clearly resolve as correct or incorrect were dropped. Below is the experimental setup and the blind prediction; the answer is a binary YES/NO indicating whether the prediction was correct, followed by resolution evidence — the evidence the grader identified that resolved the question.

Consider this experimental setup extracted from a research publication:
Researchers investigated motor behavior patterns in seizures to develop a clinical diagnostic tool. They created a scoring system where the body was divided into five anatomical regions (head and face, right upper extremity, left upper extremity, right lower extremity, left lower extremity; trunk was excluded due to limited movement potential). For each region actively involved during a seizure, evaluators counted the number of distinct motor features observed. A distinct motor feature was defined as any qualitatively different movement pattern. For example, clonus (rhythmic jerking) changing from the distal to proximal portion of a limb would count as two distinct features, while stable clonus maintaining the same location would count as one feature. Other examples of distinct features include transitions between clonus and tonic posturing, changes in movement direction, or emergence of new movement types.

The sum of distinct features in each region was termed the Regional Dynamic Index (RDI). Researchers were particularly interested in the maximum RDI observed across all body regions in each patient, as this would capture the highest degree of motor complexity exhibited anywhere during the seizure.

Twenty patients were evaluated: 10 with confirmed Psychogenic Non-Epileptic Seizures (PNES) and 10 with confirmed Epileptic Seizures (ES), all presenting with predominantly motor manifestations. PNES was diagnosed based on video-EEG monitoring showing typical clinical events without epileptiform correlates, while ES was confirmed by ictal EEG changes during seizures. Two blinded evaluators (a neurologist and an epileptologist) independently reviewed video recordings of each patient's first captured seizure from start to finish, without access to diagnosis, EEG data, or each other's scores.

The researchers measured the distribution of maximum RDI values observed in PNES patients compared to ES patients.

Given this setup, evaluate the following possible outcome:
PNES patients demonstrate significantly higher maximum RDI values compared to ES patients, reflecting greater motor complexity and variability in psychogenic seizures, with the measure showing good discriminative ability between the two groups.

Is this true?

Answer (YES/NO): NO